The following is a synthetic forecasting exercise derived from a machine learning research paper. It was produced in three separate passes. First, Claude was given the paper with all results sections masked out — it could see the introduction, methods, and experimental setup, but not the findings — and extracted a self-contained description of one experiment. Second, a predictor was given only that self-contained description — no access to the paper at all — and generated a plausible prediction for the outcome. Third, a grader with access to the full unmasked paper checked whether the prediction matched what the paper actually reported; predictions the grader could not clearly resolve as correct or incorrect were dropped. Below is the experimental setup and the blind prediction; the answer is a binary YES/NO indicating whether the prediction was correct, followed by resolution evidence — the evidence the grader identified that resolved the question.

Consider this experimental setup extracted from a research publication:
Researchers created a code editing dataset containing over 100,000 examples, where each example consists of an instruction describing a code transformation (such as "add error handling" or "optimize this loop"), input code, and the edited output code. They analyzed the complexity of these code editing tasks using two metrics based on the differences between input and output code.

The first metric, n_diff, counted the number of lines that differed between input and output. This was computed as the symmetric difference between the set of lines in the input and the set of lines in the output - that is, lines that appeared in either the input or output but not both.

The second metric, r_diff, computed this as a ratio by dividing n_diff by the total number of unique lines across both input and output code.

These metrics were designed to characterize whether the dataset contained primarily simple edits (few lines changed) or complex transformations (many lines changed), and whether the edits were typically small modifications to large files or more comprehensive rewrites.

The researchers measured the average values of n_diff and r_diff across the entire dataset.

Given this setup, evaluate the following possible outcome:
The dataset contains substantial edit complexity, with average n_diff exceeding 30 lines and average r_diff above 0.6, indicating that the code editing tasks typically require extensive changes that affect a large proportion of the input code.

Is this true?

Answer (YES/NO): NO